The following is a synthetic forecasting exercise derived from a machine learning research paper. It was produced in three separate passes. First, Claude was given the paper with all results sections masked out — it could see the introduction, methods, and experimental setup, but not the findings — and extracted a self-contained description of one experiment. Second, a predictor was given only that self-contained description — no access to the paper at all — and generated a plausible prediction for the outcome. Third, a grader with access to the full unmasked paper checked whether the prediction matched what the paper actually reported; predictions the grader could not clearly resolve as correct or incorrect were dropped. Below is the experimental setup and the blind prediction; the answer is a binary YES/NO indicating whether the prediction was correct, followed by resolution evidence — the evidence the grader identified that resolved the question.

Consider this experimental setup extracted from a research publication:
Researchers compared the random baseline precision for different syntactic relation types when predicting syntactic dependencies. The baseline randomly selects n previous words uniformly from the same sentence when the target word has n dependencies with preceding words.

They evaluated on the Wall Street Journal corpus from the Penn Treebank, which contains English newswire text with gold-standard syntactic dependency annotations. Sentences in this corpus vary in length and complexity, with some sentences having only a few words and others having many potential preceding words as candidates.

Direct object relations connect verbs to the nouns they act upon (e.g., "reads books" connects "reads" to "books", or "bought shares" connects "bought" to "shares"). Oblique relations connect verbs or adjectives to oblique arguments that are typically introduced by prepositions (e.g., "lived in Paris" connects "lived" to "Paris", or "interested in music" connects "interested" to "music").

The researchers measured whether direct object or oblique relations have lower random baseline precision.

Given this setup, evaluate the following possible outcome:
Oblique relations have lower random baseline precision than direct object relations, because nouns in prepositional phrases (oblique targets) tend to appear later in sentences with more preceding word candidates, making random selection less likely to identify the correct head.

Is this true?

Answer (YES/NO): NO